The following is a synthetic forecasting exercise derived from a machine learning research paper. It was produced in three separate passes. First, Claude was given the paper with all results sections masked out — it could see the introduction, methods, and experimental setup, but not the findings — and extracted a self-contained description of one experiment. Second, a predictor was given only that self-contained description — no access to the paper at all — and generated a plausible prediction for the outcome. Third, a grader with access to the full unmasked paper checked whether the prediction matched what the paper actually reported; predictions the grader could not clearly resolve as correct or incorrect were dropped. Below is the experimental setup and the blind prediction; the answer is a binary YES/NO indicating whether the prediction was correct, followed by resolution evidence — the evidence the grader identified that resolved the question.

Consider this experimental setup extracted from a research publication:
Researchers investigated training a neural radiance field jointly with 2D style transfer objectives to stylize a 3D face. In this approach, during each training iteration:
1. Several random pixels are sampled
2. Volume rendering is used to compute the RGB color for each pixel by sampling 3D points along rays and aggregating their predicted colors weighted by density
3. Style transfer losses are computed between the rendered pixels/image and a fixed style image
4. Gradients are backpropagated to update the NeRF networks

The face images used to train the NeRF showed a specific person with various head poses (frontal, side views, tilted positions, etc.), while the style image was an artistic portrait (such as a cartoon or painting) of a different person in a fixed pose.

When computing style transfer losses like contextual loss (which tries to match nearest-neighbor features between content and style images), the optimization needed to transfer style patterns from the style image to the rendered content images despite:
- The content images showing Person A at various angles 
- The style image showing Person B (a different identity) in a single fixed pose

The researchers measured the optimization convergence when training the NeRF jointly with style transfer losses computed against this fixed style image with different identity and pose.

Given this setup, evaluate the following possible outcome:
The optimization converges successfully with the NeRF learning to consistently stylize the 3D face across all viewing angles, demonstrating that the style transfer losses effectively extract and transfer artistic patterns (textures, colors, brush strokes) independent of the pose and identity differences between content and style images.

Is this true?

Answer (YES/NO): NO